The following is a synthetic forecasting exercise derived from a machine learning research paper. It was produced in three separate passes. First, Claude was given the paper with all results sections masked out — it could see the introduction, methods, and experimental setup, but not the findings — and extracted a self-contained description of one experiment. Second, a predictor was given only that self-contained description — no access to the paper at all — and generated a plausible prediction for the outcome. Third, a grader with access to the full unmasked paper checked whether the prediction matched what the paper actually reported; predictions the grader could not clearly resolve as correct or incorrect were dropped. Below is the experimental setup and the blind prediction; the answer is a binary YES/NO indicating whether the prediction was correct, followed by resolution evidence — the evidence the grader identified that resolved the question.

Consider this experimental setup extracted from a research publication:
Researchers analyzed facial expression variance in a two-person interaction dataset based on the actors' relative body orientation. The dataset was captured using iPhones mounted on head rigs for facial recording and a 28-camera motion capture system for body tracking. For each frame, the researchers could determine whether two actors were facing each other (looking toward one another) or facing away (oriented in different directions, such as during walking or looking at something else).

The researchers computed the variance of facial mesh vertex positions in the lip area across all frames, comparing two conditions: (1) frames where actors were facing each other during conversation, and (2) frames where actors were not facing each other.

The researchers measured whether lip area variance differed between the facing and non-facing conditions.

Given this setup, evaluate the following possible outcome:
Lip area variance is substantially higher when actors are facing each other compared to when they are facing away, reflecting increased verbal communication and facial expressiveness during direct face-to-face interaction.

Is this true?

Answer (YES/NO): NO